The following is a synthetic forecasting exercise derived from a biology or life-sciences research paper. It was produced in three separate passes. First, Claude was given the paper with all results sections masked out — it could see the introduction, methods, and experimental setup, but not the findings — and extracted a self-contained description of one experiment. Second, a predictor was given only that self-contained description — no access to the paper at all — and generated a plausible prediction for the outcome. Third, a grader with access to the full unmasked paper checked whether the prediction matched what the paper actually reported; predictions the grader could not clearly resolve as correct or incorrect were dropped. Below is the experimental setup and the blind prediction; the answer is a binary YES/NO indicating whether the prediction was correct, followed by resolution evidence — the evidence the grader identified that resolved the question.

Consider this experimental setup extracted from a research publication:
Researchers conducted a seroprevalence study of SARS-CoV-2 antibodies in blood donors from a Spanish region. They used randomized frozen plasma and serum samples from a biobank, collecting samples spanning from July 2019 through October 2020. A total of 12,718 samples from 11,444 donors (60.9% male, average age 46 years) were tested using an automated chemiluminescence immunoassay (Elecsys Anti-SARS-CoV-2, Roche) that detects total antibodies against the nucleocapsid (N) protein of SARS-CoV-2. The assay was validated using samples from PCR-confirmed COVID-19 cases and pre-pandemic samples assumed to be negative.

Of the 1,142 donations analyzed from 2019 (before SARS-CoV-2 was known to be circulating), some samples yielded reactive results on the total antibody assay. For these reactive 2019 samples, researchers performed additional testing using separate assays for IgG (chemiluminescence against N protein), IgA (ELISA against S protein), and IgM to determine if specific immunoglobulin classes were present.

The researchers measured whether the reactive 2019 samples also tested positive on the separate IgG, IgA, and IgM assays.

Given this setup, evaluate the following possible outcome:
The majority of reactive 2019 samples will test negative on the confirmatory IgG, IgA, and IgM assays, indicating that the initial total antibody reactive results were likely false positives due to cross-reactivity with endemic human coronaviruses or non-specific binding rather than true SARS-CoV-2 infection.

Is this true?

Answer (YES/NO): YES